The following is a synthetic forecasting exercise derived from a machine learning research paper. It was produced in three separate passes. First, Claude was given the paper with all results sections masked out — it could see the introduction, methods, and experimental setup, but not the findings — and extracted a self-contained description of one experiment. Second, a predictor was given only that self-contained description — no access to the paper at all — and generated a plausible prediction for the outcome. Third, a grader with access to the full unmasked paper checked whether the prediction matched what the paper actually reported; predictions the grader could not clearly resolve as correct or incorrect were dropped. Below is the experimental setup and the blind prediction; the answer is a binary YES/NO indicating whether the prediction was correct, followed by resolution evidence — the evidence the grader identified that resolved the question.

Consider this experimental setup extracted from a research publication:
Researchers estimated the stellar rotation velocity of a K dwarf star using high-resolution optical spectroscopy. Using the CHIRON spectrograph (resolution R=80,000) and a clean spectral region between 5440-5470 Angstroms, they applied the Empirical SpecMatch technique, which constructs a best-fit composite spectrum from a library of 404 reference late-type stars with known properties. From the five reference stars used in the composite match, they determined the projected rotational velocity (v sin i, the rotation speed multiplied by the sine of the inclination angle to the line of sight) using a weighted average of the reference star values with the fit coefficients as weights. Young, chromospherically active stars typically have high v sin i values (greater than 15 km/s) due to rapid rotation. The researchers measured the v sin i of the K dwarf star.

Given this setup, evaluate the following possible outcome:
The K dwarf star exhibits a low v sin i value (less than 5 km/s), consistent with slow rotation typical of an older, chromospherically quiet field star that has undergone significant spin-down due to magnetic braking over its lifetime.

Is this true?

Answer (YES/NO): NO